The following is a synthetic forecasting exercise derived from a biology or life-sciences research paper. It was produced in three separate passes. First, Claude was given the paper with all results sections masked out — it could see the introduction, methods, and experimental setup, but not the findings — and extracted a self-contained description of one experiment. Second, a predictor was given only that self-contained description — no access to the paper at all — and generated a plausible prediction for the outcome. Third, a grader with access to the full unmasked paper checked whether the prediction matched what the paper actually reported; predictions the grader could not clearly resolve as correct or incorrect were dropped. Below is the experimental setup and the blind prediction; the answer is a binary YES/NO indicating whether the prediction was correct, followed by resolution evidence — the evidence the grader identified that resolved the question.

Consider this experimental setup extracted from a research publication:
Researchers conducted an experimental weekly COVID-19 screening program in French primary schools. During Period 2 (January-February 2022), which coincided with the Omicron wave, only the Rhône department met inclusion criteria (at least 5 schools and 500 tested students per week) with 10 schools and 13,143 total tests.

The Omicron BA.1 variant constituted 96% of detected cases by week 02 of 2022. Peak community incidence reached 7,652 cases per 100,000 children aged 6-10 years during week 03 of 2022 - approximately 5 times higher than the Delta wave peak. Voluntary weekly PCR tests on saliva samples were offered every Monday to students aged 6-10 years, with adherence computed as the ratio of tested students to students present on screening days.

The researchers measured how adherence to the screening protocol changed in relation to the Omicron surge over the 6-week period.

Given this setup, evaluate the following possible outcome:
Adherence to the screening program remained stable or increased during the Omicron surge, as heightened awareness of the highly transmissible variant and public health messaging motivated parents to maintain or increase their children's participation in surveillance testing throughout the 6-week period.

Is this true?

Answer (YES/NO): YES